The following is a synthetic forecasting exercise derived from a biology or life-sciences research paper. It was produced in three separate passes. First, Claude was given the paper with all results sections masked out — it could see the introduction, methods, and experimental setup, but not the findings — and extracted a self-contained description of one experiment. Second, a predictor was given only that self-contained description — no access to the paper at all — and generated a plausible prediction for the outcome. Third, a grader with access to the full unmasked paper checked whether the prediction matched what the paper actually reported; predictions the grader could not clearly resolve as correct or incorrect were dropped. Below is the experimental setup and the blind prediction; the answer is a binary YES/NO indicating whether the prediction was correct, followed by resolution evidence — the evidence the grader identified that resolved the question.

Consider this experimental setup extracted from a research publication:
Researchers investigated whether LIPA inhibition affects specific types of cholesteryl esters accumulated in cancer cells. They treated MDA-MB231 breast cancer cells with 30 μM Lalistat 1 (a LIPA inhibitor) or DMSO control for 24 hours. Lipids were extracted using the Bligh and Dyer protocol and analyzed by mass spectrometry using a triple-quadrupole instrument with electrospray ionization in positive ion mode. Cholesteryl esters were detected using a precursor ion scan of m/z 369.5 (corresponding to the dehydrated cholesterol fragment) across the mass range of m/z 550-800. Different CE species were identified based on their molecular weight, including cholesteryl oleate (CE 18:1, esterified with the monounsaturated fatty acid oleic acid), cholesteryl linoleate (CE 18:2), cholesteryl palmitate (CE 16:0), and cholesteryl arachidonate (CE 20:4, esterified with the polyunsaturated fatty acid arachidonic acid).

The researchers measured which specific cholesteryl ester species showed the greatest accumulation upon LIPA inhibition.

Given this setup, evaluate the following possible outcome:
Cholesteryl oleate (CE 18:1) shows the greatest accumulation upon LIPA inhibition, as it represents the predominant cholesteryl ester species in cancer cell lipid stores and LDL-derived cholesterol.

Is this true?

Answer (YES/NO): NO